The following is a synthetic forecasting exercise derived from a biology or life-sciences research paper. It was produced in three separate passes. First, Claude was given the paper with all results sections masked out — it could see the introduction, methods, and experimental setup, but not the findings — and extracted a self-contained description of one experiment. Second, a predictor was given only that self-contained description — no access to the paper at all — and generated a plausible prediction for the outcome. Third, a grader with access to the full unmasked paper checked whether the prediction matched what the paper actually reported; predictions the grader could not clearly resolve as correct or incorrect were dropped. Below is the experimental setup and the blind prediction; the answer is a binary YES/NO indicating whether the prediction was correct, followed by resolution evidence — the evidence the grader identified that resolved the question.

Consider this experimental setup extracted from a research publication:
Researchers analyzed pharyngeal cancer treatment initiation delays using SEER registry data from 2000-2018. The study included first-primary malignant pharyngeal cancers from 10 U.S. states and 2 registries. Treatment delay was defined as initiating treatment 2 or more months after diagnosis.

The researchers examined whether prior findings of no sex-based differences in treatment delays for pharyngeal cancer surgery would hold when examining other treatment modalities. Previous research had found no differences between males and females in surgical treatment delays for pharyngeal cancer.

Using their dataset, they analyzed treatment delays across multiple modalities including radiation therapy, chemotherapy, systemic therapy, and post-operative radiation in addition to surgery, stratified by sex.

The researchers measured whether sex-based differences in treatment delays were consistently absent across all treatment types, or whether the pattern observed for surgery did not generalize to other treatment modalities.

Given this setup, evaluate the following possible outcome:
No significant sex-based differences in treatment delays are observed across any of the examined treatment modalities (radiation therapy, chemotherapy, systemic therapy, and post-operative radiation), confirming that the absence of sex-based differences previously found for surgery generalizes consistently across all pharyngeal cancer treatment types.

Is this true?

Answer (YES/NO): NO